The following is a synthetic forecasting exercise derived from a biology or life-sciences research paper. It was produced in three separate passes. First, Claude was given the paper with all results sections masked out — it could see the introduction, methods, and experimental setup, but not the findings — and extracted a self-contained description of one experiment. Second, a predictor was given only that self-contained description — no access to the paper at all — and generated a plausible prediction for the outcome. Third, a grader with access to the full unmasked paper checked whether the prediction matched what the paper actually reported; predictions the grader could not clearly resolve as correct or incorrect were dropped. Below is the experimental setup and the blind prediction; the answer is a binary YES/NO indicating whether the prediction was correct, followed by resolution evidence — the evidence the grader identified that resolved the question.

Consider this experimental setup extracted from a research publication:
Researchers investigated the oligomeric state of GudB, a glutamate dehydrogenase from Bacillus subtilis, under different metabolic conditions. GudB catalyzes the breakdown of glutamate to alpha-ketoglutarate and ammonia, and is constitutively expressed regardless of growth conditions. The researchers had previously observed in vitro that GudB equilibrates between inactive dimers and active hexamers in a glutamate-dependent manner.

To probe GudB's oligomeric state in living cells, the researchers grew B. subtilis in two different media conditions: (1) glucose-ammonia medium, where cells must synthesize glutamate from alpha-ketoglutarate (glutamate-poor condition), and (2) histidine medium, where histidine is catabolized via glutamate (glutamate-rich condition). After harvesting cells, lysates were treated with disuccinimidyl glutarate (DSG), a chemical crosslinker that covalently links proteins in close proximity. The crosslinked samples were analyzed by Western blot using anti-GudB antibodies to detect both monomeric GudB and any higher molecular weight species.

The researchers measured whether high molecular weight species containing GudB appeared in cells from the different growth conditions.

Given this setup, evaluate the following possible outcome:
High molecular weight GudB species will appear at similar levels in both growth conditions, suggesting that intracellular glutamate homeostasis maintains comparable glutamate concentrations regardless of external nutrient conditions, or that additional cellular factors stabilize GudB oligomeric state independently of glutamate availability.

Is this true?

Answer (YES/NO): NO